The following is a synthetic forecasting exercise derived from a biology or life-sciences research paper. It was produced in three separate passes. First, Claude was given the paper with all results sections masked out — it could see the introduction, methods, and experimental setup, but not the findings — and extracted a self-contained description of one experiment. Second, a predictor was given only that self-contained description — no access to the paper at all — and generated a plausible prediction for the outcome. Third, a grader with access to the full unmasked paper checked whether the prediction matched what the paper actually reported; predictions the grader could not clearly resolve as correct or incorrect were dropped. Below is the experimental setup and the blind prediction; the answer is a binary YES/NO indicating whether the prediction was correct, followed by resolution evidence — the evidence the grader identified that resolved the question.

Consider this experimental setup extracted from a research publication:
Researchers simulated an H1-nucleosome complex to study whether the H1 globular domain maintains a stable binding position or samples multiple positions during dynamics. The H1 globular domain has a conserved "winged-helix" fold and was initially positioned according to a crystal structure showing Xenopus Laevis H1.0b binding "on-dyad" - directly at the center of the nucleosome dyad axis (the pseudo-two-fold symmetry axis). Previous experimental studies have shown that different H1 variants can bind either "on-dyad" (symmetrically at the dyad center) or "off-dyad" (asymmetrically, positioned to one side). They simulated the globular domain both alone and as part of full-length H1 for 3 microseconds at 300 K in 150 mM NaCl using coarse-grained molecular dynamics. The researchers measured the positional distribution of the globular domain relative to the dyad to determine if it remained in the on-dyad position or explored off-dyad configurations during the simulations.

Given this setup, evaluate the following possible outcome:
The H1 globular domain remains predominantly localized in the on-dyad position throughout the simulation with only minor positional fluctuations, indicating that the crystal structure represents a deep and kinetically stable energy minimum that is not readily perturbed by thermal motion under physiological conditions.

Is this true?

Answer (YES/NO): NO